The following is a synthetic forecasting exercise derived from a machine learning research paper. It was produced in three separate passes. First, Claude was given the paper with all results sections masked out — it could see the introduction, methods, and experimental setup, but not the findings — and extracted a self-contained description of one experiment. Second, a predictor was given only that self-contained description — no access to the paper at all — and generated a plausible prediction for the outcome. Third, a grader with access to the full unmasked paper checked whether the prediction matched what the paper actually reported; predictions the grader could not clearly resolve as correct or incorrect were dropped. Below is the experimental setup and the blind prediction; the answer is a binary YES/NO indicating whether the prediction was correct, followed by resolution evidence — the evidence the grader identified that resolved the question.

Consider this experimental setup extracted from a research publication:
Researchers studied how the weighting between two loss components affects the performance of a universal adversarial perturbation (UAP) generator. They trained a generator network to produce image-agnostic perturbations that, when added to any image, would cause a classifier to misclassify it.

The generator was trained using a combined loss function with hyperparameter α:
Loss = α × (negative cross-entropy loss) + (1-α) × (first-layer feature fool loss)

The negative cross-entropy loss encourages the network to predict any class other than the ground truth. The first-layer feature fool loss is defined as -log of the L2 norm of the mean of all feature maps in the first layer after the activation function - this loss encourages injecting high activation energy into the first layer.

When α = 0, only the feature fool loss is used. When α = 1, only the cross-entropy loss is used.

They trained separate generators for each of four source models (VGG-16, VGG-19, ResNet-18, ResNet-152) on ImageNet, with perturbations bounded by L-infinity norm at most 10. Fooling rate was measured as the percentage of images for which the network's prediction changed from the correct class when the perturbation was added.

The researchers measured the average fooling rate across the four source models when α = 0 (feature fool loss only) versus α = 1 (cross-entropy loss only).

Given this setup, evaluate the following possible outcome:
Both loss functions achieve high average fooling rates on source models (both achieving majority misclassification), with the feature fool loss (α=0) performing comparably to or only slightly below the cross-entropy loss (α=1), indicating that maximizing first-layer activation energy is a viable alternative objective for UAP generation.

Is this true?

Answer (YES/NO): NO